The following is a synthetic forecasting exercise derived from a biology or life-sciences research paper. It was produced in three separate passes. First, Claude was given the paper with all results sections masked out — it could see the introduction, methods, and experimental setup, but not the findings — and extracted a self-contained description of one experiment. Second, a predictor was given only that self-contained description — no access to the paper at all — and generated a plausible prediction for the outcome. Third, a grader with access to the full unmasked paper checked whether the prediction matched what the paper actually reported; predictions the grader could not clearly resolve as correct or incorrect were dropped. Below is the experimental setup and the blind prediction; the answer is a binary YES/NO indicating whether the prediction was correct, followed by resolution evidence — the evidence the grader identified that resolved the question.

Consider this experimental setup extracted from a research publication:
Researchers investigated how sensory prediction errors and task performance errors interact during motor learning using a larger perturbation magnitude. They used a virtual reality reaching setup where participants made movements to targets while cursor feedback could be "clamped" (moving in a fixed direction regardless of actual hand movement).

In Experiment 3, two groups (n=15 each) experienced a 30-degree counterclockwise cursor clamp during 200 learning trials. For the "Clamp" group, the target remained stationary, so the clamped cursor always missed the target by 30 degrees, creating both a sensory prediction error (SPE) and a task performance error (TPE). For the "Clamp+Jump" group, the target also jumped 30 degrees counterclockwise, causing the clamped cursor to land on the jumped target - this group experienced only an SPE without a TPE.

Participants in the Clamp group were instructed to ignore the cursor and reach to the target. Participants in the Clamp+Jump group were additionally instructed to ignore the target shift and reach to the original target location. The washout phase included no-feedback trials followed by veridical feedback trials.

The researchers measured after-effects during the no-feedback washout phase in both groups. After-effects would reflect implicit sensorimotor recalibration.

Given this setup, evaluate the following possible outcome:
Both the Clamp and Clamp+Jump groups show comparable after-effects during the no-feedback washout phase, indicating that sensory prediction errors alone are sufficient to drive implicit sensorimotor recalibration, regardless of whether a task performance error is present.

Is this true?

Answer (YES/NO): YES